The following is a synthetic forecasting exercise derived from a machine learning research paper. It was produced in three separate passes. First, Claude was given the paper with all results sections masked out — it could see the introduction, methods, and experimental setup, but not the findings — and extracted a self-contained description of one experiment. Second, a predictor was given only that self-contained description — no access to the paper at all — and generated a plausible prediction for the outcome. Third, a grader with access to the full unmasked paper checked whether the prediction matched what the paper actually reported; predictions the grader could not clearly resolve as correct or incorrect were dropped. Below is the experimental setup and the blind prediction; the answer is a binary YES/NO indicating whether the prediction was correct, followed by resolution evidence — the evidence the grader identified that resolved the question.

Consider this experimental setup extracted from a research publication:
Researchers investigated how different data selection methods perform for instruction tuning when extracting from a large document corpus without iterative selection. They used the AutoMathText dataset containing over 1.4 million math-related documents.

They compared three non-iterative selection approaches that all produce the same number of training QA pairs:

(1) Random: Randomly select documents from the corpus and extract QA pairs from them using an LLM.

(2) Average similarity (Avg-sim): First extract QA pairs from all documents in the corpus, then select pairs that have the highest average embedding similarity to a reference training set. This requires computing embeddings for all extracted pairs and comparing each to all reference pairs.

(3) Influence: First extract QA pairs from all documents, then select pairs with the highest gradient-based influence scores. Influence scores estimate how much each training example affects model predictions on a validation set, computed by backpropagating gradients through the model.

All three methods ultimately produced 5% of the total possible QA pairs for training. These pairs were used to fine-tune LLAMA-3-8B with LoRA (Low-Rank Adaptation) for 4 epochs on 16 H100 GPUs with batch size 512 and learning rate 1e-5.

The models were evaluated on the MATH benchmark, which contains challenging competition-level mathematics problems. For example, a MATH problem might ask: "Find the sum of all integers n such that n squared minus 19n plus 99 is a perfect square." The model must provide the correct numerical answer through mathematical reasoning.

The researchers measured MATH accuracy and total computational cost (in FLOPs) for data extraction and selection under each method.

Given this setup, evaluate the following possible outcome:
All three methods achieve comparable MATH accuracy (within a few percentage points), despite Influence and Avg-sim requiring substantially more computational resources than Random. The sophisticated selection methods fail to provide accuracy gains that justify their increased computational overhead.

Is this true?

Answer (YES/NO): YES